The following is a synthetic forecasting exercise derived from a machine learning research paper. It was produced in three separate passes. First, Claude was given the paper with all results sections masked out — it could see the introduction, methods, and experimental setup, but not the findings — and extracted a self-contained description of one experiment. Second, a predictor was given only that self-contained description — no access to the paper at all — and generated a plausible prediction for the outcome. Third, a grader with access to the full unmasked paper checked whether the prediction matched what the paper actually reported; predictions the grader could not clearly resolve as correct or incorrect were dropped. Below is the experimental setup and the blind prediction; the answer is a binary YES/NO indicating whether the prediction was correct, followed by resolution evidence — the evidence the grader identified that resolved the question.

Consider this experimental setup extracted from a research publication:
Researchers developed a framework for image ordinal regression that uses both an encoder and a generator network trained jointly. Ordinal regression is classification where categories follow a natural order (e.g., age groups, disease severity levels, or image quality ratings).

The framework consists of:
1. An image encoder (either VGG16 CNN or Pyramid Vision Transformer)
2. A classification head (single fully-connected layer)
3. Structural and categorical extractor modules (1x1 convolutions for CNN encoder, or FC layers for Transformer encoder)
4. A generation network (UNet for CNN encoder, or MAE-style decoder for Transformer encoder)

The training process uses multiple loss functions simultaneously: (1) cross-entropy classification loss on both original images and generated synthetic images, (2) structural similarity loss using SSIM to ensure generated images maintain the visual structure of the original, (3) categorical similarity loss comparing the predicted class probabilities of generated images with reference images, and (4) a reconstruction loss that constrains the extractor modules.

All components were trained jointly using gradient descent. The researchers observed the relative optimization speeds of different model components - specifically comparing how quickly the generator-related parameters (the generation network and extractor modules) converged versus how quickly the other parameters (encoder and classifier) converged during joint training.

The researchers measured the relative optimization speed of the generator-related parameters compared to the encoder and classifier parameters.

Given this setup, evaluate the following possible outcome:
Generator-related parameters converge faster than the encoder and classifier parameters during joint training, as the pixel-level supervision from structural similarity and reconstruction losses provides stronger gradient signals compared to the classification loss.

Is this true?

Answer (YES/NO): NO